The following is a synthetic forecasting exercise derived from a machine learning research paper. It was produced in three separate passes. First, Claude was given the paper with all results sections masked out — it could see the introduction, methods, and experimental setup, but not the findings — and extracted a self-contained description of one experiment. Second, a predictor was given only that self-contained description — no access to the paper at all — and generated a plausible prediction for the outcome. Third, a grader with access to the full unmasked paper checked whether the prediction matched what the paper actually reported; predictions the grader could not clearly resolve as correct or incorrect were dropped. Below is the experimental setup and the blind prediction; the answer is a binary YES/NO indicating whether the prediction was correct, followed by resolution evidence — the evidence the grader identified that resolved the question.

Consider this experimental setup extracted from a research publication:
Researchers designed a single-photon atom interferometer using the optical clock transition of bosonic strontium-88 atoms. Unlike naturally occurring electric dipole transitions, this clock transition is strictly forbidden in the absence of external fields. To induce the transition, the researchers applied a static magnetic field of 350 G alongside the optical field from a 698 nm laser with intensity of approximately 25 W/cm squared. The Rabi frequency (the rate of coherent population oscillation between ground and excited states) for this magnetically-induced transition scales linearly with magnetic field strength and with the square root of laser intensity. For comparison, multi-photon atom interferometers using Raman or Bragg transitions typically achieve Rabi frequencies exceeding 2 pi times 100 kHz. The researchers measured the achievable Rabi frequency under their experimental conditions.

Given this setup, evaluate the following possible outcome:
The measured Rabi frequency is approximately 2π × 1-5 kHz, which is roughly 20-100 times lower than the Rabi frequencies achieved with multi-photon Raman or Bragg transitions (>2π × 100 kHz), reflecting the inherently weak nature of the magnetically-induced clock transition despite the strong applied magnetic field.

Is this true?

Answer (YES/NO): YES